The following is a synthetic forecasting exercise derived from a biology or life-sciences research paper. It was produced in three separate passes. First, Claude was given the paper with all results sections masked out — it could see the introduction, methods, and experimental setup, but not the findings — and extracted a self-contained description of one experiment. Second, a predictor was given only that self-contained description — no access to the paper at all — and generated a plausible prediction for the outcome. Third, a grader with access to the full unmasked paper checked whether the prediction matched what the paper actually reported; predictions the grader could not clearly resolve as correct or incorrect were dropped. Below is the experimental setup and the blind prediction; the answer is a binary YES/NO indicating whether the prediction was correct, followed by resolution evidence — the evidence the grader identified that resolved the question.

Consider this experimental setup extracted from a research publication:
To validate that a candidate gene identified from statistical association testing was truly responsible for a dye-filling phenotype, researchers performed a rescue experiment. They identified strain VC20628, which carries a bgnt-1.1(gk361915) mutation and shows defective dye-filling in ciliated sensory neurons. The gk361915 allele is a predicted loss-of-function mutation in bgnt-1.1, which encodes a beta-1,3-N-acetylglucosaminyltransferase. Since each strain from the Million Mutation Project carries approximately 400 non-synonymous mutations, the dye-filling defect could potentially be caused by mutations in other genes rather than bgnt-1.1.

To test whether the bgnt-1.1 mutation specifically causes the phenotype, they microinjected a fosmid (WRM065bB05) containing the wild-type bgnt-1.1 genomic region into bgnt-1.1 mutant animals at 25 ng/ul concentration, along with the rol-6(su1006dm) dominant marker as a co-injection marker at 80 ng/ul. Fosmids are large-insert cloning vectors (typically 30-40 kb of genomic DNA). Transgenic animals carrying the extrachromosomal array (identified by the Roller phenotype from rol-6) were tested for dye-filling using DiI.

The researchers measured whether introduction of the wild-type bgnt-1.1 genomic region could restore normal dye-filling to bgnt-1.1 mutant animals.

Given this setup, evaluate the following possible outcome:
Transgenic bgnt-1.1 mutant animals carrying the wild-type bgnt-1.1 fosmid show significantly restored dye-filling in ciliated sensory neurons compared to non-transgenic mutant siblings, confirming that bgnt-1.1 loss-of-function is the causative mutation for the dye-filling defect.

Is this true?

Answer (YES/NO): YES